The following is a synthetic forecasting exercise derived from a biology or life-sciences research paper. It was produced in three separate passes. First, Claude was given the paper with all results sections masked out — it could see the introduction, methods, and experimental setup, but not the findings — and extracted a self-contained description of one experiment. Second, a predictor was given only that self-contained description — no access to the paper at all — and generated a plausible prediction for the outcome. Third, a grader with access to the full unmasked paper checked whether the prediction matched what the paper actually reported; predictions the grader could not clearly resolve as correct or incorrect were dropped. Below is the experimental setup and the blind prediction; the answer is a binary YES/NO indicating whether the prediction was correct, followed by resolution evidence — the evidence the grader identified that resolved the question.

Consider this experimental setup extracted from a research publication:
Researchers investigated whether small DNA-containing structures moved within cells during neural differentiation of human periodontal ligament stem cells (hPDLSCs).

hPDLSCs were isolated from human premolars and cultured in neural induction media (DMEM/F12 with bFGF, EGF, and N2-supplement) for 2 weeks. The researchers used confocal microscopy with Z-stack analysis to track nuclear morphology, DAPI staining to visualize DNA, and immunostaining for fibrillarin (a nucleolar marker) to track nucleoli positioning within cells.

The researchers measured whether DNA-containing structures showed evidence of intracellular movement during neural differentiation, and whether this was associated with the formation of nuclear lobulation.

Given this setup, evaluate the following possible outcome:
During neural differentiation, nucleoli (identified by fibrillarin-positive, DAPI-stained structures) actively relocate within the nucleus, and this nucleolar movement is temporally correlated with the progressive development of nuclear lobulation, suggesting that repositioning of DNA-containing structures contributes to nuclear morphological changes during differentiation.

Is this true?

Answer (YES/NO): NO